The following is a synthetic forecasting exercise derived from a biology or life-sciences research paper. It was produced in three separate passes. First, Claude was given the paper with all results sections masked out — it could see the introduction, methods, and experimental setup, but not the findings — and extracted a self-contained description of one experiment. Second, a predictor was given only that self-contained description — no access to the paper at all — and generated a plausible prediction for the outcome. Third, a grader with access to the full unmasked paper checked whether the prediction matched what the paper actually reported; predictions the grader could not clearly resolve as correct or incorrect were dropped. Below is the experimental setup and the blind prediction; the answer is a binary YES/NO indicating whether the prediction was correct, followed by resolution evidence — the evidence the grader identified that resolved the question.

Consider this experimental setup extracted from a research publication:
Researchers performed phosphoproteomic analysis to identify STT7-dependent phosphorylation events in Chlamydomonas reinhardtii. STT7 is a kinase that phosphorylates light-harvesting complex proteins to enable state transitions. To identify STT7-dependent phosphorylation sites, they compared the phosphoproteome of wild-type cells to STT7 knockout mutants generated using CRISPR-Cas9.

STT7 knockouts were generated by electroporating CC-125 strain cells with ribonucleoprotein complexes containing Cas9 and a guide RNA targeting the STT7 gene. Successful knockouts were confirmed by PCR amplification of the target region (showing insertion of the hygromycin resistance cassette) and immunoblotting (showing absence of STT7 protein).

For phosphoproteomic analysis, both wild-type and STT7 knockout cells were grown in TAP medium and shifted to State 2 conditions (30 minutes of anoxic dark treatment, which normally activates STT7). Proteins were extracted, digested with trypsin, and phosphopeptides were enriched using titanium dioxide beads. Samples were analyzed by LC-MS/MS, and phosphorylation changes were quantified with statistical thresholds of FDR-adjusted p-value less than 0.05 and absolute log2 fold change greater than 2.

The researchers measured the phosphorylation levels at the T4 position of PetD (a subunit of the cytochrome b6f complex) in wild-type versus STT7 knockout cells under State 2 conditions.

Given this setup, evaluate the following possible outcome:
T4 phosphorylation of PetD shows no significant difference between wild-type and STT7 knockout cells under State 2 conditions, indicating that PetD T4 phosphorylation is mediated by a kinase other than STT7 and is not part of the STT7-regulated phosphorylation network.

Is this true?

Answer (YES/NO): NO